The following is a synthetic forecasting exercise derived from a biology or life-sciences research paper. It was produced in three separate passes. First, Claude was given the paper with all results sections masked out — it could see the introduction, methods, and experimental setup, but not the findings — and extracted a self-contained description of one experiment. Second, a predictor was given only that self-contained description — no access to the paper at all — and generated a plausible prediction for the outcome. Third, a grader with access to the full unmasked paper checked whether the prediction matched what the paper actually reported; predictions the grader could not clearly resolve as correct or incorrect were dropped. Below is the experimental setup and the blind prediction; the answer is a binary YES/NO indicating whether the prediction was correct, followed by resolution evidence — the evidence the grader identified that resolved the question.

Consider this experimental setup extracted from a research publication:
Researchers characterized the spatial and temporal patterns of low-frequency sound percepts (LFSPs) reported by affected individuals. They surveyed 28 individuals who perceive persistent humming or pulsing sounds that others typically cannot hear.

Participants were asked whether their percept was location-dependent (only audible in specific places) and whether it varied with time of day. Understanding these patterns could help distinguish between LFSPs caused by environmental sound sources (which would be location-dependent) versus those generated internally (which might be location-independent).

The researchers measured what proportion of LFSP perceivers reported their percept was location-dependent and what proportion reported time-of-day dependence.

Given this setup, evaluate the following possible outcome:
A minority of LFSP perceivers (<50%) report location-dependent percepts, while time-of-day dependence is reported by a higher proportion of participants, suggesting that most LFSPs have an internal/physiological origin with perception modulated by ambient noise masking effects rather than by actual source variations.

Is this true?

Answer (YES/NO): NO